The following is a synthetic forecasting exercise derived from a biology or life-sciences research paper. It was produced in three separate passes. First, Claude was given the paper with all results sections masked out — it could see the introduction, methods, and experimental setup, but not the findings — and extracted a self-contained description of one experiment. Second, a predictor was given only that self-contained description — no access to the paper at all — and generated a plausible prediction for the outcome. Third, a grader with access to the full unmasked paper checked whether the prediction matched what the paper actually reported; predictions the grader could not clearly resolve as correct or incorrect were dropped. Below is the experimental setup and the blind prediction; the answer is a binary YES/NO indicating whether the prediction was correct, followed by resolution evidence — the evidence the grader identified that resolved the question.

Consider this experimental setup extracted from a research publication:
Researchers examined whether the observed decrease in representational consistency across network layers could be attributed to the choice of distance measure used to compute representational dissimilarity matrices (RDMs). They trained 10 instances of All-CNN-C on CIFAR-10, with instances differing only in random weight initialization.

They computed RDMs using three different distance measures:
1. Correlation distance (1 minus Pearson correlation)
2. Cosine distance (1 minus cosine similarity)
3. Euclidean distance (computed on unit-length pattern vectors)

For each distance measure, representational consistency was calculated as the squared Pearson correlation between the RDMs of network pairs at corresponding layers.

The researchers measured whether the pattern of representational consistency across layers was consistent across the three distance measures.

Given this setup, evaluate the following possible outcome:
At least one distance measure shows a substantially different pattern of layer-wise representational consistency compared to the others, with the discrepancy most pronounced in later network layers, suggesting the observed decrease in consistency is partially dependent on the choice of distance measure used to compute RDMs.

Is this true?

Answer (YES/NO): NO